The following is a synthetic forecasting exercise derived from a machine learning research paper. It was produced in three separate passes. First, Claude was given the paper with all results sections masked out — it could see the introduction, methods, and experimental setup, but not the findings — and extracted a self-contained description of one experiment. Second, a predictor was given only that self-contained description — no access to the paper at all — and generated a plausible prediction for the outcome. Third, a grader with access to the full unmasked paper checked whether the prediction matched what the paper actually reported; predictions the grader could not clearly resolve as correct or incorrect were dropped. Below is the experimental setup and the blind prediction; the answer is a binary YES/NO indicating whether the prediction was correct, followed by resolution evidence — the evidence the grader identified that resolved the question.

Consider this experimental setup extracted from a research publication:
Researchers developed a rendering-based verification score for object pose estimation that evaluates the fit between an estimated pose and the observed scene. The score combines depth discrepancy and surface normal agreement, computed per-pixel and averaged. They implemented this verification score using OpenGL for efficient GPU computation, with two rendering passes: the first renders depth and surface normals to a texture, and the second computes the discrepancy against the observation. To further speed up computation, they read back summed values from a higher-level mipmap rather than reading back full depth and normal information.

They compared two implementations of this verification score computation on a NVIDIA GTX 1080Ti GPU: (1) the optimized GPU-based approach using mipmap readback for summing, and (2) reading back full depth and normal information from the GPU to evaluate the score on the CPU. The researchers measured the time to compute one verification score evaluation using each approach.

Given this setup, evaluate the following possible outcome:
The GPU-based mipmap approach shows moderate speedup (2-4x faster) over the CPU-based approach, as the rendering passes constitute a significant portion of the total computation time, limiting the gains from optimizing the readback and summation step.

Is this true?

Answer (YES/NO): NO